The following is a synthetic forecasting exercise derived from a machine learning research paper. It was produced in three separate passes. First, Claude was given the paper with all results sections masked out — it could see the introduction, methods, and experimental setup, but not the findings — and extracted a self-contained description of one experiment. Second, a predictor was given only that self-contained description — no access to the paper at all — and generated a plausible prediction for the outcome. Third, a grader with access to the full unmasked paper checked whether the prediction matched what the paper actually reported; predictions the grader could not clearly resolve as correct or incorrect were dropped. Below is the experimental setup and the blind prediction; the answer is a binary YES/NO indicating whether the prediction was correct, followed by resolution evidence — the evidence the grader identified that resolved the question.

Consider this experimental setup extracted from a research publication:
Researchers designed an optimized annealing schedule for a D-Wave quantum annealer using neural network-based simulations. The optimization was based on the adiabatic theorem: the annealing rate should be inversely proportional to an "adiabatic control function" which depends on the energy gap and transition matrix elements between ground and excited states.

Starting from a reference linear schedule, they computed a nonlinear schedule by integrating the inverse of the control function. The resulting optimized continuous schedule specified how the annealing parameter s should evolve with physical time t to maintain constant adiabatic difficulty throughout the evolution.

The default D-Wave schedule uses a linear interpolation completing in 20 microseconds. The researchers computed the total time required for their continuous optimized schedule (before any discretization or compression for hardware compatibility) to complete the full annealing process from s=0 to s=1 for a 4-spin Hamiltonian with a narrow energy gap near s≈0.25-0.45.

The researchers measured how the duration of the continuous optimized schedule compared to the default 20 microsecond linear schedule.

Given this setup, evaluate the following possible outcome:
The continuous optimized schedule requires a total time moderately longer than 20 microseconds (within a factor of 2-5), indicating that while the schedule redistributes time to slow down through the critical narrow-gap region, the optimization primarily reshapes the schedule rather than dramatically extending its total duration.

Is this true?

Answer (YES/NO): YES